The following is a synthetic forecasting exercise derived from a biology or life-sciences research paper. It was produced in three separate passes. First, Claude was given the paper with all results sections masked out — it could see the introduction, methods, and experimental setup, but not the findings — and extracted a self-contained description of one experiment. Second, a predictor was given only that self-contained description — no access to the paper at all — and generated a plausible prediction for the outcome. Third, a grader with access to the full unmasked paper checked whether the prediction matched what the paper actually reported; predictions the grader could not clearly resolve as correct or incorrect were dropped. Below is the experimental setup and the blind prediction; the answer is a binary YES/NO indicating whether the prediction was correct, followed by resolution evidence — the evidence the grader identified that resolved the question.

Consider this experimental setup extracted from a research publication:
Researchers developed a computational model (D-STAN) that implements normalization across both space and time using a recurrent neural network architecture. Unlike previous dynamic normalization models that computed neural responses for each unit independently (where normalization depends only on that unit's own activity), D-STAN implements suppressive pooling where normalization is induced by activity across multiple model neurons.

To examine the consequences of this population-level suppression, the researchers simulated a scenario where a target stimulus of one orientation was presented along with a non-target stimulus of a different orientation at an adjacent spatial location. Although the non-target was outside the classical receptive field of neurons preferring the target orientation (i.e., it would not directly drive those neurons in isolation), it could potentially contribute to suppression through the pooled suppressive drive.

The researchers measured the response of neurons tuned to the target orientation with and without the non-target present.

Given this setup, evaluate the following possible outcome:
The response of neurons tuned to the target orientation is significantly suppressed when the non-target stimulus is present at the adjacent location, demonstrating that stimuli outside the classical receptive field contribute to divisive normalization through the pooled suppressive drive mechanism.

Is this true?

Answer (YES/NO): YES